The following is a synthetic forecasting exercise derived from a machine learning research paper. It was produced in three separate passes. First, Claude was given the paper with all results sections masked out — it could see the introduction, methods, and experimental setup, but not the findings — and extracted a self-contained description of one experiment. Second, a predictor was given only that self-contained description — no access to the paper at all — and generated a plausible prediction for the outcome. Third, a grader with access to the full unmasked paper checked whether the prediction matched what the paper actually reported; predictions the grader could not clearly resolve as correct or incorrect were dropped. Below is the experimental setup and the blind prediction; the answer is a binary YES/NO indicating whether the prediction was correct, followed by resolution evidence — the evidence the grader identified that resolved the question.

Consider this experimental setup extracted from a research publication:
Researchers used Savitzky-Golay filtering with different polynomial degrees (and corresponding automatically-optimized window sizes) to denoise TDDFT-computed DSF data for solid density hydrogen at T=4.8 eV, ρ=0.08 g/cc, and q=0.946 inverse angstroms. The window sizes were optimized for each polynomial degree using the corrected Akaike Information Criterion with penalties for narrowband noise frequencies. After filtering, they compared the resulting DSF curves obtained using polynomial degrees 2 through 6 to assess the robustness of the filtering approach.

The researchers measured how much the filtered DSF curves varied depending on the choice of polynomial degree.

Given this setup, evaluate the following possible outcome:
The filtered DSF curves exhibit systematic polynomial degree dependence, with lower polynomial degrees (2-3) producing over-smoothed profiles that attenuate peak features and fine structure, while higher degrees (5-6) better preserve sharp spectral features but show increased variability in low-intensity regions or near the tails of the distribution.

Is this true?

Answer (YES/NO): NO